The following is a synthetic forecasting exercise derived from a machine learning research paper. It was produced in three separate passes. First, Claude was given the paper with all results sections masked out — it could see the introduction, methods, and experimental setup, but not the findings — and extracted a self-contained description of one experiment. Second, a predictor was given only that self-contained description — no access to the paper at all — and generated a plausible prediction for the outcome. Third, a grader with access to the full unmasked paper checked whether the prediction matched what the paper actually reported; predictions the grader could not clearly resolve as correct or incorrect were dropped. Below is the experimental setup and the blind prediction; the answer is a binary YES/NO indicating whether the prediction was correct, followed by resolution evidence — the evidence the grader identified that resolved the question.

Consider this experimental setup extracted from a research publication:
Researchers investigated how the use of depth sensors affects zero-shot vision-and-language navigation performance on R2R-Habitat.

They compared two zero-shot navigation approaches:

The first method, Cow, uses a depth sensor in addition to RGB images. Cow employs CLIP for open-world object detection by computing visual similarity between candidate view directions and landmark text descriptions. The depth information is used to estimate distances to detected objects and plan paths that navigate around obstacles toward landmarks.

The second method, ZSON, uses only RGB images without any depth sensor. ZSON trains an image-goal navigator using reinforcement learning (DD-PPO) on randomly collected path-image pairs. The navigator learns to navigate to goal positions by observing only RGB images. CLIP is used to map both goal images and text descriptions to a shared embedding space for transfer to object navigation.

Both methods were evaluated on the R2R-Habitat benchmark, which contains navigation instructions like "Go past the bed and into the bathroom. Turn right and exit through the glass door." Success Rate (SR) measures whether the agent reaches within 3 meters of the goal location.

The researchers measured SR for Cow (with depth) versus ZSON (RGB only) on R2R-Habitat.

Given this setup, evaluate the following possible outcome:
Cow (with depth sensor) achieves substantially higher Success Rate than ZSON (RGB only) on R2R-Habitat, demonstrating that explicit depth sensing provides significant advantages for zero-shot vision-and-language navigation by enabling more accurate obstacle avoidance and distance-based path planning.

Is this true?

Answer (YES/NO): NO